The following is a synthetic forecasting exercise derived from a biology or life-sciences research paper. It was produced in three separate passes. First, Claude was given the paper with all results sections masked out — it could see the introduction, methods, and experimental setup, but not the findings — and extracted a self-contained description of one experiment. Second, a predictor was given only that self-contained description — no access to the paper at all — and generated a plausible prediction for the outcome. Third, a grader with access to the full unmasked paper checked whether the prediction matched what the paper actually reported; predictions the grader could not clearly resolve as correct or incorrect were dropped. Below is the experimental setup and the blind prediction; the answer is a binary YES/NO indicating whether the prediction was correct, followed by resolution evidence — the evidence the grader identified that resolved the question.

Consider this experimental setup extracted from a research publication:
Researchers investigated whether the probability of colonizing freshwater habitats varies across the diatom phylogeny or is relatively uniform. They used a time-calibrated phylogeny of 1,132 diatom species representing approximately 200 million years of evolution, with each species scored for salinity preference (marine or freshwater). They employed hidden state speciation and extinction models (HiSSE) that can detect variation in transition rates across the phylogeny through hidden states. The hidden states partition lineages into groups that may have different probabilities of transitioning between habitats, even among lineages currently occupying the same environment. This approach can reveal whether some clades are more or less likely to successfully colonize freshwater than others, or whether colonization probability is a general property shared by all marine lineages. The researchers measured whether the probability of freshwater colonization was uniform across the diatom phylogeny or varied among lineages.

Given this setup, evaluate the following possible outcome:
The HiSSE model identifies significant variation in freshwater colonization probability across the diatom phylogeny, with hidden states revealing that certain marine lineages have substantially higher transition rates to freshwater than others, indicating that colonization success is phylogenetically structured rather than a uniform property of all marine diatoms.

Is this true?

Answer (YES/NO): YES